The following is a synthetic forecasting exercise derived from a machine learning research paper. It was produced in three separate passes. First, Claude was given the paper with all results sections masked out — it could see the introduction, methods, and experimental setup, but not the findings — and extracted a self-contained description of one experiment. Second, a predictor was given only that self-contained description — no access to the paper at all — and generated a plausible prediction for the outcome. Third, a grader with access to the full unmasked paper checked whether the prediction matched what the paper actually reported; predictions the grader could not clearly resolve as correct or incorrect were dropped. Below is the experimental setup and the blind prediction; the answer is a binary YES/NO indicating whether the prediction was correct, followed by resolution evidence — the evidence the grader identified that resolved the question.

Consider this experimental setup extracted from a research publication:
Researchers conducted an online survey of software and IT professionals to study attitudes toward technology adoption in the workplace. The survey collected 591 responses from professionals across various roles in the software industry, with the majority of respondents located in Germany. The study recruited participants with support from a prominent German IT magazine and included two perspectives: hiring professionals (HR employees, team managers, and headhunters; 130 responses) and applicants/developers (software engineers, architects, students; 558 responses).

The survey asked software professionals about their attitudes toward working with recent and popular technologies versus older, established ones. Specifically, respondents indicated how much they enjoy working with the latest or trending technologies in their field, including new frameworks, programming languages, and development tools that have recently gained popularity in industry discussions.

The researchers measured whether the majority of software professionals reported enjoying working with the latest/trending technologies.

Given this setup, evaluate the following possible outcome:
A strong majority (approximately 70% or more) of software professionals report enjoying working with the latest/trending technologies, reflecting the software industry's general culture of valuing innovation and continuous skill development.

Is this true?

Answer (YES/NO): YES